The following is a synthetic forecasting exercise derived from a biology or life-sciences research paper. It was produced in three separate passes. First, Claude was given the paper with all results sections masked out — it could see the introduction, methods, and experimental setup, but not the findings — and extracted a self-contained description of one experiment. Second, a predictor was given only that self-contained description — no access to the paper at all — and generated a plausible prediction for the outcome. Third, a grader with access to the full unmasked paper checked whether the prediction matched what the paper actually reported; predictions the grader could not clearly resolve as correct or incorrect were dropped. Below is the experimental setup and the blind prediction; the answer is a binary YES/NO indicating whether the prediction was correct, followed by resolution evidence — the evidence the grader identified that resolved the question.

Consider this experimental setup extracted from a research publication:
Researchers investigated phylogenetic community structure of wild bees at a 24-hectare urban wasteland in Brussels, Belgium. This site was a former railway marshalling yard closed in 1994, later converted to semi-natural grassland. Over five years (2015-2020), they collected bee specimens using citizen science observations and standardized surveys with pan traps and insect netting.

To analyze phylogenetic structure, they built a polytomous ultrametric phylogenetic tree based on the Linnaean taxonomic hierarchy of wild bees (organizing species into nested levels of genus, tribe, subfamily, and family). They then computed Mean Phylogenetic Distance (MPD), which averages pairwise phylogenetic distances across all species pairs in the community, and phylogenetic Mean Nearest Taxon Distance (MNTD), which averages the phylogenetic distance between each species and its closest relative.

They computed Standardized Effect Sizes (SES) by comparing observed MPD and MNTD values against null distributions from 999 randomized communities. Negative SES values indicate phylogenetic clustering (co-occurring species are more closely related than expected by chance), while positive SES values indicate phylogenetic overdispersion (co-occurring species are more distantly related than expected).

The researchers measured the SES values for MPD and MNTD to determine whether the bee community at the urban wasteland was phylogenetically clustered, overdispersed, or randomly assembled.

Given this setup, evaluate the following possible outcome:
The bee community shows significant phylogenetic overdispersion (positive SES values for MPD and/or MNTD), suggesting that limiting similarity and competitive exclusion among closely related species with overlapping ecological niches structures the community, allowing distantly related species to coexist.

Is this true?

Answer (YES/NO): NO